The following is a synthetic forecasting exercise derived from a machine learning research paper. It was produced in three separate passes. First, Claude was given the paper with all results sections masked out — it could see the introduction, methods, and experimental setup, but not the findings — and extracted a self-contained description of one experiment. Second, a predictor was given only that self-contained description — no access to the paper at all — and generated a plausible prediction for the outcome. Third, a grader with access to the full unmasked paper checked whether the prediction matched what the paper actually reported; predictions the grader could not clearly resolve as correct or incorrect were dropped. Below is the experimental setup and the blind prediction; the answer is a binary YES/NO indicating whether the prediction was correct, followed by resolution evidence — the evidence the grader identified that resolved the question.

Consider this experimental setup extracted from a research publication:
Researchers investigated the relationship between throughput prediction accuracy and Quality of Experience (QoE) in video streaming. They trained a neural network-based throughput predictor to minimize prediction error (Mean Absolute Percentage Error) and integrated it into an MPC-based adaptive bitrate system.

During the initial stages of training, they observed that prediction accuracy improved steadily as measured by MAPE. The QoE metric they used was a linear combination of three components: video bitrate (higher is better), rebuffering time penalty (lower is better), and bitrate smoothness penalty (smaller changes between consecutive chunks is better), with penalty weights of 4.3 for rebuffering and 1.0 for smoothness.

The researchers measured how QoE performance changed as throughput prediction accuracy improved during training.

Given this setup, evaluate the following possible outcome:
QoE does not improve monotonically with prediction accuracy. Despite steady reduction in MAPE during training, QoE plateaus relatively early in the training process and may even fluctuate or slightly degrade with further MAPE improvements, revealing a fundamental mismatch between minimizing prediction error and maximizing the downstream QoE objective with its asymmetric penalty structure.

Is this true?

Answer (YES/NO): YES